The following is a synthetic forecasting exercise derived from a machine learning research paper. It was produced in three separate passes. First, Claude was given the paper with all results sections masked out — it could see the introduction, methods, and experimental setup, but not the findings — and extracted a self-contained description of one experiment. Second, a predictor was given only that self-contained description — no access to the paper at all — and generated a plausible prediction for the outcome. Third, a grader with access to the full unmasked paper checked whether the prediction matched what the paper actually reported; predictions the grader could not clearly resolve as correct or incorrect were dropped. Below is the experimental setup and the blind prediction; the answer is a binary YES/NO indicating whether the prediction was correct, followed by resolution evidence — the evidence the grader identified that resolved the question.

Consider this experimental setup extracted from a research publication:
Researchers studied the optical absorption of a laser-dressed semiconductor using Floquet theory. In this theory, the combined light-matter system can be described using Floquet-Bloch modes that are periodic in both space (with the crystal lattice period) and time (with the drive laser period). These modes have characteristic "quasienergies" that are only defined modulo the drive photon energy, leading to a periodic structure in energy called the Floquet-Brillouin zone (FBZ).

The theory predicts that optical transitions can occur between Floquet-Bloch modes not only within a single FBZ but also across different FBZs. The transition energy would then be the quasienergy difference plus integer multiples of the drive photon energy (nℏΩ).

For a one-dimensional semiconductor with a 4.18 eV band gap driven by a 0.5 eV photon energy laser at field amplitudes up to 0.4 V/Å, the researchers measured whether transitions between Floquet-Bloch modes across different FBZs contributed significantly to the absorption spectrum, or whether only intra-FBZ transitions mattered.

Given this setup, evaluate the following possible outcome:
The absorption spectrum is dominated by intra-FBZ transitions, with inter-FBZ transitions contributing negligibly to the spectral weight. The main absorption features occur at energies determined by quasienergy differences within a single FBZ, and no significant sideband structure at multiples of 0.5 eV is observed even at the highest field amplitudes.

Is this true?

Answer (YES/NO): NO